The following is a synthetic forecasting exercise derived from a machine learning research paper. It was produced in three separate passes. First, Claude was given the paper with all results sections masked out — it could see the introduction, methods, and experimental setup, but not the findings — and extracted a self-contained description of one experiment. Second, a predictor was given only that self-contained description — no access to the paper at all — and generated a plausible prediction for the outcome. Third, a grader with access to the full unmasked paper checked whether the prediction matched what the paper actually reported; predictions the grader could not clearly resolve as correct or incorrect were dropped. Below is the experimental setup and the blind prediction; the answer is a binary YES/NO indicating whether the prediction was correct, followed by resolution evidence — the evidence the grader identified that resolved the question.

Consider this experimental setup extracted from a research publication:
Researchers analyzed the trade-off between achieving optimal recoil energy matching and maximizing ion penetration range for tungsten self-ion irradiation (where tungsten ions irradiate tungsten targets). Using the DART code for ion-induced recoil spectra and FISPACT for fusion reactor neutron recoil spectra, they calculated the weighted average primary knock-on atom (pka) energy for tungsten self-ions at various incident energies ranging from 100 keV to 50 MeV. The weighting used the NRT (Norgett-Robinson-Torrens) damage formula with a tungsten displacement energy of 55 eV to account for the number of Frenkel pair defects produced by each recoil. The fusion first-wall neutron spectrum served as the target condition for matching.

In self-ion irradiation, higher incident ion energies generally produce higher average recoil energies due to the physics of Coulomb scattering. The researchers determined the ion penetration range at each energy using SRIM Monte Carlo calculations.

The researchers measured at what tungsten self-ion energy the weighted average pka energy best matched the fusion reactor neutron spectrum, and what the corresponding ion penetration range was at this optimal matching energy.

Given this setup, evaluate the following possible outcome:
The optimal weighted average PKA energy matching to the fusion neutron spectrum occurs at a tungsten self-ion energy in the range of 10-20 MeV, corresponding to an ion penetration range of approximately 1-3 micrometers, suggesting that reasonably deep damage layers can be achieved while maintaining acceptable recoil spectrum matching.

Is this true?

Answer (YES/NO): NO